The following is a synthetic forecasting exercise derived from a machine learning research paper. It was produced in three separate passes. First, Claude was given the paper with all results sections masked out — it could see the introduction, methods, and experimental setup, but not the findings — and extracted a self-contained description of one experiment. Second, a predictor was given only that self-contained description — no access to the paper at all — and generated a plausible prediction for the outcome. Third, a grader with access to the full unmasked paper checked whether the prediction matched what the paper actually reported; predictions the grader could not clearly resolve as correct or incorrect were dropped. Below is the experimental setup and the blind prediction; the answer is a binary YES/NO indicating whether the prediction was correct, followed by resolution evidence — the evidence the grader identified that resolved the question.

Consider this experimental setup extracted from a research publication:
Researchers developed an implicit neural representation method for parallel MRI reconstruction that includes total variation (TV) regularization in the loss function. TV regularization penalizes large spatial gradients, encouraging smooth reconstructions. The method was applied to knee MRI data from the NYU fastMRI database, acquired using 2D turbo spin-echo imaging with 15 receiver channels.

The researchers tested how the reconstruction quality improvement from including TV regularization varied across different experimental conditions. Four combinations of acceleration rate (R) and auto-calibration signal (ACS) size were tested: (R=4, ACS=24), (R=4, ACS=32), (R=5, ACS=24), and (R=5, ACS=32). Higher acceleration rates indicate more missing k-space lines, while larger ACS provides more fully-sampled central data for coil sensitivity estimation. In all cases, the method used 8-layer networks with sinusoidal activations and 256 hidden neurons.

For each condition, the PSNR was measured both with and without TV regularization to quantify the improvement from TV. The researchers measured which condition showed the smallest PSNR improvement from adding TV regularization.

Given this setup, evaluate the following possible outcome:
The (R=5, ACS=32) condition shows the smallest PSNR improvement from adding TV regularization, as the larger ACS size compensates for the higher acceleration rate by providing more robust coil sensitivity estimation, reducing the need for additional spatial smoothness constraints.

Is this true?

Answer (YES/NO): NO